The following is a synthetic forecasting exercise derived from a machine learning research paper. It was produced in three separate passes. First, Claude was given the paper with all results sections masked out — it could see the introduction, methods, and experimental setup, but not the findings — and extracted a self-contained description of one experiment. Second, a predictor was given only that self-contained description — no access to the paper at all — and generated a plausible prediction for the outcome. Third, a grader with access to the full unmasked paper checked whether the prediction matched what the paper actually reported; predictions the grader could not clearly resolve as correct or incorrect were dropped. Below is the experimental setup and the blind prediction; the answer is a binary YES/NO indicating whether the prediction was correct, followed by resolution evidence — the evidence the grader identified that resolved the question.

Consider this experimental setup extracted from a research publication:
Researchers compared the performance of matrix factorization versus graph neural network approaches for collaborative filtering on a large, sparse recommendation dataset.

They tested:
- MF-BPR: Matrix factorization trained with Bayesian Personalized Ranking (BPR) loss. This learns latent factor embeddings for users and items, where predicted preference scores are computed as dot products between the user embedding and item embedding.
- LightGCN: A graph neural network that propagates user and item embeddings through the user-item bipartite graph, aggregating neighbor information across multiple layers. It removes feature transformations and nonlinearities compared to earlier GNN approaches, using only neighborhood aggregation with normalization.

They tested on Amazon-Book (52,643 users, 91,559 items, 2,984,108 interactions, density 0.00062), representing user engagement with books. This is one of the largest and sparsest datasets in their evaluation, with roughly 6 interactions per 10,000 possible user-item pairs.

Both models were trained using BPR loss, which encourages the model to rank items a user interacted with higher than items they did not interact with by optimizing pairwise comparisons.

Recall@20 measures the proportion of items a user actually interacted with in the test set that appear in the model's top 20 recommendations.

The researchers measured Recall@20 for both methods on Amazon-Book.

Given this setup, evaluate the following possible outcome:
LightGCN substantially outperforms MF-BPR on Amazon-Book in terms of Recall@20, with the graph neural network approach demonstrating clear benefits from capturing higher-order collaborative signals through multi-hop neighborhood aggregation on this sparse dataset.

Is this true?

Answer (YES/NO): NO